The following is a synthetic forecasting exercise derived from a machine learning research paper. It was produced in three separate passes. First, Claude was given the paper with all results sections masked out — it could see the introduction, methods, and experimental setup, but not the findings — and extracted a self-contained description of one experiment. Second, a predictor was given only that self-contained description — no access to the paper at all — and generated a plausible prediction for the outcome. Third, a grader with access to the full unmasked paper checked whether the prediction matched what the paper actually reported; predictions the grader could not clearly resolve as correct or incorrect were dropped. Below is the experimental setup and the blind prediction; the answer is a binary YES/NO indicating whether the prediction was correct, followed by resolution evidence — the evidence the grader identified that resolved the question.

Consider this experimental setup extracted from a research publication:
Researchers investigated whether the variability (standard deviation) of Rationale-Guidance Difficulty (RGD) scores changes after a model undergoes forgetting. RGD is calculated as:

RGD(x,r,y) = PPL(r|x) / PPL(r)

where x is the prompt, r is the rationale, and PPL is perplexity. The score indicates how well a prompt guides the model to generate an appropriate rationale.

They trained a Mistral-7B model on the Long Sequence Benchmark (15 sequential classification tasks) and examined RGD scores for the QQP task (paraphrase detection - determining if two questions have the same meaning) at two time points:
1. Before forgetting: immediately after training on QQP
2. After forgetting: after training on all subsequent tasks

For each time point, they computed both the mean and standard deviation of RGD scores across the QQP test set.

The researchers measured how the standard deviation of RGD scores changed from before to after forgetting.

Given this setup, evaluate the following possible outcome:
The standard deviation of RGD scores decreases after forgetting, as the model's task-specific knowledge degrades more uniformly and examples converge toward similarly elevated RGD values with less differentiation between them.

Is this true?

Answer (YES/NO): NO